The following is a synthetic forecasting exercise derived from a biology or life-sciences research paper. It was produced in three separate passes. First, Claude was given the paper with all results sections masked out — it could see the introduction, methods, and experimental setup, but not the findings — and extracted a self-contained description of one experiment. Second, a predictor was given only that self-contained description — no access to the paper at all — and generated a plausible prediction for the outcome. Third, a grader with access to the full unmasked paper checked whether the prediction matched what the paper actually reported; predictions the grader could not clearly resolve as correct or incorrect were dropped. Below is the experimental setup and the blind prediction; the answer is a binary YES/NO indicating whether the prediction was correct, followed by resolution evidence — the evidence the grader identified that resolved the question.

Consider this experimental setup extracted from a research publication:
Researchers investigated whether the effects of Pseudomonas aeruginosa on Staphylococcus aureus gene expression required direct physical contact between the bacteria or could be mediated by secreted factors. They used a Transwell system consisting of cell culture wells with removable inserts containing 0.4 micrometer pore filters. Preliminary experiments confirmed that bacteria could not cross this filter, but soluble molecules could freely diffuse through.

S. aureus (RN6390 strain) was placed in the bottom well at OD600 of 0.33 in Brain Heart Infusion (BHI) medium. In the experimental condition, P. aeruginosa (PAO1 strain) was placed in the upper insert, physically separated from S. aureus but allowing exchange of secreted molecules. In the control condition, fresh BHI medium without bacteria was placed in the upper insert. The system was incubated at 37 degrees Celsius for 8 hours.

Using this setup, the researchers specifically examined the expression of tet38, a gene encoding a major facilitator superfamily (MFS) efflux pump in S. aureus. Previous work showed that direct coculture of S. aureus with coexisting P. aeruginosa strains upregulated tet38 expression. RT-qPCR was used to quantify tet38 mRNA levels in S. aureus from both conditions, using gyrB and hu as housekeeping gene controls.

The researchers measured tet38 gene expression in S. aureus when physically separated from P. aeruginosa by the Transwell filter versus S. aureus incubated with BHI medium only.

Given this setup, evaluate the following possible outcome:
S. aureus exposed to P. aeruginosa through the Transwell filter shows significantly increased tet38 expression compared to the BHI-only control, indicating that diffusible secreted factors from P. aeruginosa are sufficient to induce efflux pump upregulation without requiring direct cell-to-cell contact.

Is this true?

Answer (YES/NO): NO